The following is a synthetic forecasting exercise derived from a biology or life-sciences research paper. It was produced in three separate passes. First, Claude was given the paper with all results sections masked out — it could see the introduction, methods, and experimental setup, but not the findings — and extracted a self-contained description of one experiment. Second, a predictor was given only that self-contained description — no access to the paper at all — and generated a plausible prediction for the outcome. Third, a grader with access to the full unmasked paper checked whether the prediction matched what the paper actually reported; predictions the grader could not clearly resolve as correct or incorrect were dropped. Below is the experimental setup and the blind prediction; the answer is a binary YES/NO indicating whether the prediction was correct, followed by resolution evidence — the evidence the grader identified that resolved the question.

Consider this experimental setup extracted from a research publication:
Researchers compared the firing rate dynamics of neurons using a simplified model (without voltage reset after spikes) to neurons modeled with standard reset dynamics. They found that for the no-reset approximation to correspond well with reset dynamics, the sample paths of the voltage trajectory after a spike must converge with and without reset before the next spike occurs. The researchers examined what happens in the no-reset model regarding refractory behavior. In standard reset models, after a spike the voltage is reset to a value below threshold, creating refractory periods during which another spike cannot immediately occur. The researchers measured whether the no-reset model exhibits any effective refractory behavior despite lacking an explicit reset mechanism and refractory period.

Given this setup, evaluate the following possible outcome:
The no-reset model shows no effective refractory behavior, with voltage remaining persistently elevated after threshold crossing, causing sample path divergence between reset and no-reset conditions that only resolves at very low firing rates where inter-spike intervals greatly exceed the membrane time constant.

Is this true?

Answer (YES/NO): NO